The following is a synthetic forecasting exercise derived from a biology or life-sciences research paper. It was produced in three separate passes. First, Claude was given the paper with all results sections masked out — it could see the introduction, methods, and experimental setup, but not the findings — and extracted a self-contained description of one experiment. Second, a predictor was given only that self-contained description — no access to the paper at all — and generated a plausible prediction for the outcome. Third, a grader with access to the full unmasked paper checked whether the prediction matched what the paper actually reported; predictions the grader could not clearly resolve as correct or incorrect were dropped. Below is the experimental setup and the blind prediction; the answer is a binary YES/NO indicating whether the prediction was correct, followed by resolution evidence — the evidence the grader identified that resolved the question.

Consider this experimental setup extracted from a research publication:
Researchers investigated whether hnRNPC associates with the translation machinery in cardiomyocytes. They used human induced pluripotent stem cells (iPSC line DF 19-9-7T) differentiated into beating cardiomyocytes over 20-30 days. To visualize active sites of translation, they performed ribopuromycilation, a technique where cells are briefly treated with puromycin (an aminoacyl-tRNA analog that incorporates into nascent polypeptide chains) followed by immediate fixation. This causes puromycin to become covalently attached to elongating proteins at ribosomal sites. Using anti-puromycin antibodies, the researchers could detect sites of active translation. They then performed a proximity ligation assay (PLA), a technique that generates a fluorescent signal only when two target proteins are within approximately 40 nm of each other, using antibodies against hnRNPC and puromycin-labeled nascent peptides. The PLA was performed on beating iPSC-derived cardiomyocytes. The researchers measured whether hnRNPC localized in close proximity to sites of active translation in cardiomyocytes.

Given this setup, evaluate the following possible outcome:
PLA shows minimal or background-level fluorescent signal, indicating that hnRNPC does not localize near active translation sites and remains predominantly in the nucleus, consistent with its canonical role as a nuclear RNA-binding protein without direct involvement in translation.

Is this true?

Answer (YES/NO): NO